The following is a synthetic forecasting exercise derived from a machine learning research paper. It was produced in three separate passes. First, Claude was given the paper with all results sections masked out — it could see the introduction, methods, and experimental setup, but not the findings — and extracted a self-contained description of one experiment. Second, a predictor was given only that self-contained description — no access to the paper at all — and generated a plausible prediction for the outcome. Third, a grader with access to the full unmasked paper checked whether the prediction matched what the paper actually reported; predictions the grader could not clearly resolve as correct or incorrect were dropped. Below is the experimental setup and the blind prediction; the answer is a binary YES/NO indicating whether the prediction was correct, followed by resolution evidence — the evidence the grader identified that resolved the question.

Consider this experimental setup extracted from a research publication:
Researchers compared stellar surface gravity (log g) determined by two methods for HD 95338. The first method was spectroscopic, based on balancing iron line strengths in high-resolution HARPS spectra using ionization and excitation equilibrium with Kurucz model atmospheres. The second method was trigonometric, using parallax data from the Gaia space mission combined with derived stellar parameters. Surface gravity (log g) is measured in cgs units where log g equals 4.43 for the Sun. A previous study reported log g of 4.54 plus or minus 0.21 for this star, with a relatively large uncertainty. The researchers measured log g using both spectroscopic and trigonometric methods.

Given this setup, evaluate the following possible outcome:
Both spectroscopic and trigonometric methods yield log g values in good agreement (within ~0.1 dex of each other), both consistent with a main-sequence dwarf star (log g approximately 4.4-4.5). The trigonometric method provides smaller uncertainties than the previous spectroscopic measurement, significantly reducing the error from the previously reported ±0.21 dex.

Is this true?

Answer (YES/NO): YES